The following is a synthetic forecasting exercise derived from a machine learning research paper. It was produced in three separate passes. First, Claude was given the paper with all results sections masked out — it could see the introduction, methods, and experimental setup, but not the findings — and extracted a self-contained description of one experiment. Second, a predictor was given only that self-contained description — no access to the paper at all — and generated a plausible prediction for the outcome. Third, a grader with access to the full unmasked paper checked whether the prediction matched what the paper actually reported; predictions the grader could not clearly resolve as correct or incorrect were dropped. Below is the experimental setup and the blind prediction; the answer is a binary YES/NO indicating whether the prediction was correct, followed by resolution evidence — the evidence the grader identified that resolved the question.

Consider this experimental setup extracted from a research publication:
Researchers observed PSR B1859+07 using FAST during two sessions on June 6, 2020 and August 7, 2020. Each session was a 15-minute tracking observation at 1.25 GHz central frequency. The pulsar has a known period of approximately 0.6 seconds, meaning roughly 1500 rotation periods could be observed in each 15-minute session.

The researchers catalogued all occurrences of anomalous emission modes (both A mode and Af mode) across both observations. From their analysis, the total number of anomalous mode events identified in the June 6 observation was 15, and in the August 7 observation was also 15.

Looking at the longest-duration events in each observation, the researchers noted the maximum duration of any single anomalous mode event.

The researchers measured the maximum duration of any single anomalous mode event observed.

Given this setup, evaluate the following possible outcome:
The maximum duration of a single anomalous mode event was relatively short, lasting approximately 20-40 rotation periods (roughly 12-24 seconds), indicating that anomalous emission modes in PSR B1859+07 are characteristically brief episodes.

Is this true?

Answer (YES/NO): NO